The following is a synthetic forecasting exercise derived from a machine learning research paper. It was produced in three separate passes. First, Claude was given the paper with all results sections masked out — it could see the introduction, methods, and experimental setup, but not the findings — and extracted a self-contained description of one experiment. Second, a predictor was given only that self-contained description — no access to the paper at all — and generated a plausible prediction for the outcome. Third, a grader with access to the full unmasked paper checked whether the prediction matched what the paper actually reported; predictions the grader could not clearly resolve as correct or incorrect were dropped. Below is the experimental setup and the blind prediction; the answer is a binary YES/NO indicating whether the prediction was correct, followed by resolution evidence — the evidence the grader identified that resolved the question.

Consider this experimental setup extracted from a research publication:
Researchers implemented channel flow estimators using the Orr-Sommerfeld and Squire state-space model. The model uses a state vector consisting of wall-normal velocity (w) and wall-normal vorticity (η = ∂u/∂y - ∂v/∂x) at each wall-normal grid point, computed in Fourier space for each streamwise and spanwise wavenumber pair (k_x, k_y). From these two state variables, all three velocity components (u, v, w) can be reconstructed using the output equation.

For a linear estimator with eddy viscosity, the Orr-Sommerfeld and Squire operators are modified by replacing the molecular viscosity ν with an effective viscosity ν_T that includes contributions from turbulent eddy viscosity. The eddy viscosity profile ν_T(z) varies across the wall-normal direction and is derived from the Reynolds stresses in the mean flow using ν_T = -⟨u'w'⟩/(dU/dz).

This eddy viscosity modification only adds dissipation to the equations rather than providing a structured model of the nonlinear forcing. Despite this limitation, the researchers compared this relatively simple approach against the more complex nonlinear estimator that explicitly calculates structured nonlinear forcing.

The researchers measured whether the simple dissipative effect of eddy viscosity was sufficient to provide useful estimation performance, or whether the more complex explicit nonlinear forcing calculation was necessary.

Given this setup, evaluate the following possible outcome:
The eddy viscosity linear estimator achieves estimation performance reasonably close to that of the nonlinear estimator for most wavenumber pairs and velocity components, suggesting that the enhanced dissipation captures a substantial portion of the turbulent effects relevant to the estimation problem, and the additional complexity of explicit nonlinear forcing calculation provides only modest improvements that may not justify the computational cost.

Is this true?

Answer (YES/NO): NO